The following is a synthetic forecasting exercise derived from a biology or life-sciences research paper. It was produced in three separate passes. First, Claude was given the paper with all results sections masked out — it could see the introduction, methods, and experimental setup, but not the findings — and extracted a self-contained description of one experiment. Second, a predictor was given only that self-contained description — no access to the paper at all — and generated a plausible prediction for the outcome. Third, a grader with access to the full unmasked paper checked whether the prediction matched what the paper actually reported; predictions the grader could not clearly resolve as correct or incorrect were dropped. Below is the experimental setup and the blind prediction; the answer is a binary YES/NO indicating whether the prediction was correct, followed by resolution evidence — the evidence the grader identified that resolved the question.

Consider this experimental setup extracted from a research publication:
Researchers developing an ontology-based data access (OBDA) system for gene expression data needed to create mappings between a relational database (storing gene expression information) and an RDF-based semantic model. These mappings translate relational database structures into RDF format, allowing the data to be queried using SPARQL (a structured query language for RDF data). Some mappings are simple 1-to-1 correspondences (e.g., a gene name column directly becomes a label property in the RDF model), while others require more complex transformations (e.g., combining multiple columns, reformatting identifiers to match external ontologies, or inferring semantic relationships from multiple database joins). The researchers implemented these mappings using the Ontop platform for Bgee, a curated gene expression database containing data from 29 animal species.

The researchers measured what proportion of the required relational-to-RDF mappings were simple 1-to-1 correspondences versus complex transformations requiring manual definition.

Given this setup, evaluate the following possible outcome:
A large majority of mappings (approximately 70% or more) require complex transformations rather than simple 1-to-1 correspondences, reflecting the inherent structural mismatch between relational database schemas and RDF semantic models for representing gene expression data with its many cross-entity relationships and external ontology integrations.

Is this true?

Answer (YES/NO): NO